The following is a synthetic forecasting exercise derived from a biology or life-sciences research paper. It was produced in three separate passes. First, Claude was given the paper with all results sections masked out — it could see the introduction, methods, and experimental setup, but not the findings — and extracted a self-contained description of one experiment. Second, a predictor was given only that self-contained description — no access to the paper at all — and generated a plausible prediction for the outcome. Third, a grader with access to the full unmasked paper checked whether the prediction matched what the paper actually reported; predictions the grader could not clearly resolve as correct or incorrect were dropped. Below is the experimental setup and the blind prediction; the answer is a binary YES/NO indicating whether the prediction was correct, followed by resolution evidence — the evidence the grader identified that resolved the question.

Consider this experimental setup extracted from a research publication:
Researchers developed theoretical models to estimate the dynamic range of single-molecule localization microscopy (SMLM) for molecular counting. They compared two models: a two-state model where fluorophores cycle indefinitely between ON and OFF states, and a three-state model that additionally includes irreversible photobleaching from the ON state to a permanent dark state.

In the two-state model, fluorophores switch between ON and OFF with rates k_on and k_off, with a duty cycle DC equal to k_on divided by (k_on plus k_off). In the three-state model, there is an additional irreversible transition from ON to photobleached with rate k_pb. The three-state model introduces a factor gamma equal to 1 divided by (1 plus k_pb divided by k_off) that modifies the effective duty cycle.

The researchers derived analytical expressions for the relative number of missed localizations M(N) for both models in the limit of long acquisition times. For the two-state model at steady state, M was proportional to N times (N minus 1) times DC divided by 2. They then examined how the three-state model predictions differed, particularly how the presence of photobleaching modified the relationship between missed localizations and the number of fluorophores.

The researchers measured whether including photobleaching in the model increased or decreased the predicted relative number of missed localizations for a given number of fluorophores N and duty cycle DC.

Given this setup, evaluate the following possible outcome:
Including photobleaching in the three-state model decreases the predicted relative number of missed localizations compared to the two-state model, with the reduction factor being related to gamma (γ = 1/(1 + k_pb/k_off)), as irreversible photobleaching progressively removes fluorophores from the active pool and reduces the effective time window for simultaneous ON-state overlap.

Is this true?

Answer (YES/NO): YES